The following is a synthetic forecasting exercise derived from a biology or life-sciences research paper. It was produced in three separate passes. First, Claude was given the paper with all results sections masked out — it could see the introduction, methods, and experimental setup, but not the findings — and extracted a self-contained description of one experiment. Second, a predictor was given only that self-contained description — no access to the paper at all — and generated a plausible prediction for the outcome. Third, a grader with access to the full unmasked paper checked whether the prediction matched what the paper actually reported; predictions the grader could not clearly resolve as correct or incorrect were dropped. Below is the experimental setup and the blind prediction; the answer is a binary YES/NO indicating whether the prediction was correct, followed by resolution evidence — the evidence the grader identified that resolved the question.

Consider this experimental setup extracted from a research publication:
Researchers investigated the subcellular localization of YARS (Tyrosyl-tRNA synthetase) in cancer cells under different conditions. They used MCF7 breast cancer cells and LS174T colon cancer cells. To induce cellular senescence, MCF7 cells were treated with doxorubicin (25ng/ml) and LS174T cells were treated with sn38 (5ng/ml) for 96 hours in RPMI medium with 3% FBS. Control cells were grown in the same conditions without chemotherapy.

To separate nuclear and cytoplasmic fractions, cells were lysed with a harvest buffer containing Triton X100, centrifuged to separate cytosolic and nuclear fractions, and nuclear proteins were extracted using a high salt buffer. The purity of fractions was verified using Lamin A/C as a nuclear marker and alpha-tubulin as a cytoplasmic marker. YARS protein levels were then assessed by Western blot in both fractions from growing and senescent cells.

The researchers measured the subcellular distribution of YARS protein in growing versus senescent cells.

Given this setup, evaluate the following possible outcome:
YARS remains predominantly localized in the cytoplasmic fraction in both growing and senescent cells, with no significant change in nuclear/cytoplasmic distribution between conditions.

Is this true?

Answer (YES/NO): NO